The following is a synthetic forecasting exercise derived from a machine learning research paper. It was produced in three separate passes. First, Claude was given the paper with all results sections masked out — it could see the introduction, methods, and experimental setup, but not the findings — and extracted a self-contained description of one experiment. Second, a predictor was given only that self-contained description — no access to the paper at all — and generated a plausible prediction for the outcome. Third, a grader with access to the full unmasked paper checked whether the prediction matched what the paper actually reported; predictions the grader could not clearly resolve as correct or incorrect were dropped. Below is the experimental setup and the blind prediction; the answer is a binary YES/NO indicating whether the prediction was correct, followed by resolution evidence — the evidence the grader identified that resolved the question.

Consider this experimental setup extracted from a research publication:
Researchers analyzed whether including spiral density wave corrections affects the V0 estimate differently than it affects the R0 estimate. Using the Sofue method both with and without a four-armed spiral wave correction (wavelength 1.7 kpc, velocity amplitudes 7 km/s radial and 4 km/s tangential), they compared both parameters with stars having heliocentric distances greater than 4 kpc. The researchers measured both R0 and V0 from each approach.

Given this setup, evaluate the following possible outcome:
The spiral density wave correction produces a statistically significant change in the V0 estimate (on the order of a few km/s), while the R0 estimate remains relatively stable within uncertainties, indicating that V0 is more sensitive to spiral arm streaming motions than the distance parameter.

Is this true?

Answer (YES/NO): NO